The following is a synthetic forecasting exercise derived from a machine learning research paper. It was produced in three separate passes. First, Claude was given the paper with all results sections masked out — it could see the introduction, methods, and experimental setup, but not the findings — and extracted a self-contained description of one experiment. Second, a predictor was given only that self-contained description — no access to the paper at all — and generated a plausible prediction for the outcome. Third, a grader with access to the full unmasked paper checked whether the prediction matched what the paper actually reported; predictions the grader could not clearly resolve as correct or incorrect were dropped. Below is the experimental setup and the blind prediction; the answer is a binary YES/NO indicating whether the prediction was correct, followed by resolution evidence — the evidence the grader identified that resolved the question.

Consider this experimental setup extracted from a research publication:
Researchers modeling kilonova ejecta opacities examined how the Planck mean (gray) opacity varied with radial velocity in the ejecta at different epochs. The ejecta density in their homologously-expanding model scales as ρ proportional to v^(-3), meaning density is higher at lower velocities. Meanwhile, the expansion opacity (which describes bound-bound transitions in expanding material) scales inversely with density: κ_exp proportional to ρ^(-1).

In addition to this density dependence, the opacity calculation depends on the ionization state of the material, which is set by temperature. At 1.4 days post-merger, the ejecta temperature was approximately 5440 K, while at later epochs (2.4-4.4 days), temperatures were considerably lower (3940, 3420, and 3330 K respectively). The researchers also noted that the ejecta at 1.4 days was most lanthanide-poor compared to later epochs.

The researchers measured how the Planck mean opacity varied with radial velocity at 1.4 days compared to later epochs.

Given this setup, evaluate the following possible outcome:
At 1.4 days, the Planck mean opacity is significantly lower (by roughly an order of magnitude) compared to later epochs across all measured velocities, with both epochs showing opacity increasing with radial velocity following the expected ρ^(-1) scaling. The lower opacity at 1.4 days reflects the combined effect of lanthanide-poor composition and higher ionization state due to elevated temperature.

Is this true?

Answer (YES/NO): NO